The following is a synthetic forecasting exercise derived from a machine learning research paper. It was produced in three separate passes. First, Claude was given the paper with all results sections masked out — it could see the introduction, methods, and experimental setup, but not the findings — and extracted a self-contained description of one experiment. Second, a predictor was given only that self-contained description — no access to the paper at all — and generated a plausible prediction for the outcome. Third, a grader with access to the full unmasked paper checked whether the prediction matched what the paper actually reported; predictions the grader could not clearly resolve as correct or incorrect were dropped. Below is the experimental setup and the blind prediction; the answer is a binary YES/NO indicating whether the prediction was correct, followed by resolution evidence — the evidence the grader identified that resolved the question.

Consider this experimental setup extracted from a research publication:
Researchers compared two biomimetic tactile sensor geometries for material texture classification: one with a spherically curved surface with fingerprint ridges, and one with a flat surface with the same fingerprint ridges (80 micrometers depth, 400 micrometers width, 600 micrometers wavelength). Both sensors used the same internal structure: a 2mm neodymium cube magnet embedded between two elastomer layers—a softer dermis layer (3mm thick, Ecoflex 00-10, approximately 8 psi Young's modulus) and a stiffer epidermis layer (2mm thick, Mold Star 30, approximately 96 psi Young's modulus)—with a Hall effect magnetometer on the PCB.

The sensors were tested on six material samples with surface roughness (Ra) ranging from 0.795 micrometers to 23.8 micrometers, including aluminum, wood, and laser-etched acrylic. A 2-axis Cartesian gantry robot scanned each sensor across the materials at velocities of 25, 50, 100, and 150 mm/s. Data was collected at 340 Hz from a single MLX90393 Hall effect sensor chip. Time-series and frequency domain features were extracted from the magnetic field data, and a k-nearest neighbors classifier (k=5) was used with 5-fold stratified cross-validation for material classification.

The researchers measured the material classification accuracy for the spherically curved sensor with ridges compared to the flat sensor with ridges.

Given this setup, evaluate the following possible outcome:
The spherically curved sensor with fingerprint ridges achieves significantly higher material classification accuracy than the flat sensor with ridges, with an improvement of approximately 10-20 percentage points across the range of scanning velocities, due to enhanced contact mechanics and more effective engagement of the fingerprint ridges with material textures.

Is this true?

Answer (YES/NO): NO